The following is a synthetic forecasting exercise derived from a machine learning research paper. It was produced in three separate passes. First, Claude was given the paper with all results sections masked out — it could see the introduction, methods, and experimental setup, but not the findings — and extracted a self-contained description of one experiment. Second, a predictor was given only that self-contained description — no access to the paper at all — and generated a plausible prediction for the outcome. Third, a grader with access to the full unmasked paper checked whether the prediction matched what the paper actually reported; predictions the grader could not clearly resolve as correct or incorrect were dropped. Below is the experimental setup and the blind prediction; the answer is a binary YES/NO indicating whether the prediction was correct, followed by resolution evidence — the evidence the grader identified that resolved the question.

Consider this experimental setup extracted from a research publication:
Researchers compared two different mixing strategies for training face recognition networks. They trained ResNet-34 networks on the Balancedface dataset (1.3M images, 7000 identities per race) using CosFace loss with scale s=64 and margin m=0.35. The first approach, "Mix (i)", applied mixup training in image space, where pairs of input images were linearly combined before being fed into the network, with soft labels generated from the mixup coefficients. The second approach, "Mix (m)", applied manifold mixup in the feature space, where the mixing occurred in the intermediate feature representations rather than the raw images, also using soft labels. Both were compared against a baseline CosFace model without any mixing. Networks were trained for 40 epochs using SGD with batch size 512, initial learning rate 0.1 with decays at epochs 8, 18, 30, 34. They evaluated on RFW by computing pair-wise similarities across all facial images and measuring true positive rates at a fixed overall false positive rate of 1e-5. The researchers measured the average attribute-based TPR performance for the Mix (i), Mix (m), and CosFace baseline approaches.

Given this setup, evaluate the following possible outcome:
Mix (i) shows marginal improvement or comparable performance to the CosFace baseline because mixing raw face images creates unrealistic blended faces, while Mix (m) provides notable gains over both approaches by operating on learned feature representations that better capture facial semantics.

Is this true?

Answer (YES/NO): NO